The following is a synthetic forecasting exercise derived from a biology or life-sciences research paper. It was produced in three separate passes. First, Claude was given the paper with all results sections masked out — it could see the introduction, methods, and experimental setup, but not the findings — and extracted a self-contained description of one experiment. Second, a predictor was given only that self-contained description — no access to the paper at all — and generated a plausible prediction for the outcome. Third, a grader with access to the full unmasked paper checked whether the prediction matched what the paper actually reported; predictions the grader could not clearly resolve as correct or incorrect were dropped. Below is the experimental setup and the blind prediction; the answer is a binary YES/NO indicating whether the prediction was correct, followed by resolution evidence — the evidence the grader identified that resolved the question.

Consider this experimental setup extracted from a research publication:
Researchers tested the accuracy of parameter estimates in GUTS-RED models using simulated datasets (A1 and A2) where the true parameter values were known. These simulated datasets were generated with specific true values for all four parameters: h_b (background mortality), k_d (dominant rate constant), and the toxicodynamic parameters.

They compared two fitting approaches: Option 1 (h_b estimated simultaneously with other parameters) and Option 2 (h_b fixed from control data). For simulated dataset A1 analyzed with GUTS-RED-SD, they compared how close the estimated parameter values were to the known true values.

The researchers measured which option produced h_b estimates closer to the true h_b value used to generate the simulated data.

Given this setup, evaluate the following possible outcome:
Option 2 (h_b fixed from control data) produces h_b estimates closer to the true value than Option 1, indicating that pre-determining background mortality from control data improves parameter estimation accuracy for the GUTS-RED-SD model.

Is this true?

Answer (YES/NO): NO